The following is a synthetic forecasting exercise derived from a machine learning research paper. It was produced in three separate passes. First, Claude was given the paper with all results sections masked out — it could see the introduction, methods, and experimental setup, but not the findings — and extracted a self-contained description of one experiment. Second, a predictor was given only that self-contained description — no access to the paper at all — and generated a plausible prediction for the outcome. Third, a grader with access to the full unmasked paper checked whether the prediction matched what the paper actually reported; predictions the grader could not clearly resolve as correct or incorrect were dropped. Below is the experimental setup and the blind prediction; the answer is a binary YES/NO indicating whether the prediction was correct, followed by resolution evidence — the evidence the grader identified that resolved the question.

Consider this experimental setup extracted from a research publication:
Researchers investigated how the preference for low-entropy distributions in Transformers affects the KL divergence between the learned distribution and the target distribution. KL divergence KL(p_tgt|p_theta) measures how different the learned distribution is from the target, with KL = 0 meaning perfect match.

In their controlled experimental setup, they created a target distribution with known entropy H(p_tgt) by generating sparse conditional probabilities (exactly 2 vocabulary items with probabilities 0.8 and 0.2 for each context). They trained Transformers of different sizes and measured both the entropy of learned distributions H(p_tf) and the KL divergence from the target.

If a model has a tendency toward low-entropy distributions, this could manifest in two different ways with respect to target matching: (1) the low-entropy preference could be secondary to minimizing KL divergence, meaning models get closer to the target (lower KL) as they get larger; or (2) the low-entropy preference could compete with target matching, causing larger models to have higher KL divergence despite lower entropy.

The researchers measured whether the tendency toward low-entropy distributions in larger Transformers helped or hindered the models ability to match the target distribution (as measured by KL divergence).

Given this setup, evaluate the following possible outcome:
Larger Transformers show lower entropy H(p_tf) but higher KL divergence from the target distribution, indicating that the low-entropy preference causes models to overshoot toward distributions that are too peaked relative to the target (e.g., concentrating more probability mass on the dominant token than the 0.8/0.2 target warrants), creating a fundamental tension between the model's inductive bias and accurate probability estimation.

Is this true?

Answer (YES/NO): YES